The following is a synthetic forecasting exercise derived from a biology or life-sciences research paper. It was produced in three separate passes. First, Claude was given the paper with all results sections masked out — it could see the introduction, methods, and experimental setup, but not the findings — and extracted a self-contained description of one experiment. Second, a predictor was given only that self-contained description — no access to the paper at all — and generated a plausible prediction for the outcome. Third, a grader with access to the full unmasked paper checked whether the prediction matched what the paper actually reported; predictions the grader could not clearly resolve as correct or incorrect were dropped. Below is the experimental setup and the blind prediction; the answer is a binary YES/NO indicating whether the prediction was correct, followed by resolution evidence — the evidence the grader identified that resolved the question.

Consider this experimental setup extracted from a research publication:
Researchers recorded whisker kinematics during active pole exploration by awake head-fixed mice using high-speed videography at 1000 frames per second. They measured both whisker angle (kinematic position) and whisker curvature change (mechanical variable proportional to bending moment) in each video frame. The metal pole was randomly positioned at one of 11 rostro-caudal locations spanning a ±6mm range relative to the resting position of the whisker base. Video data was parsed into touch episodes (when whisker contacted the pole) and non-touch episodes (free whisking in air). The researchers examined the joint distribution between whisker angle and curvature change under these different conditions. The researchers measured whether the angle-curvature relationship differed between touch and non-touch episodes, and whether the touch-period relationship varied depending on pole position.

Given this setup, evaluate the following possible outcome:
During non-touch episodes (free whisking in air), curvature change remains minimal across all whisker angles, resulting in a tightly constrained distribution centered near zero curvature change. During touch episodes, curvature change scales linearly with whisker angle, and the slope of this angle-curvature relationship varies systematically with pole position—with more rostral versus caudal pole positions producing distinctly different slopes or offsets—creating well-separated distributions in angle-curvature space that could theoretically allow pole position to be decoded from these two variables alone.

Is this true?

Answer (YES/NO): NO